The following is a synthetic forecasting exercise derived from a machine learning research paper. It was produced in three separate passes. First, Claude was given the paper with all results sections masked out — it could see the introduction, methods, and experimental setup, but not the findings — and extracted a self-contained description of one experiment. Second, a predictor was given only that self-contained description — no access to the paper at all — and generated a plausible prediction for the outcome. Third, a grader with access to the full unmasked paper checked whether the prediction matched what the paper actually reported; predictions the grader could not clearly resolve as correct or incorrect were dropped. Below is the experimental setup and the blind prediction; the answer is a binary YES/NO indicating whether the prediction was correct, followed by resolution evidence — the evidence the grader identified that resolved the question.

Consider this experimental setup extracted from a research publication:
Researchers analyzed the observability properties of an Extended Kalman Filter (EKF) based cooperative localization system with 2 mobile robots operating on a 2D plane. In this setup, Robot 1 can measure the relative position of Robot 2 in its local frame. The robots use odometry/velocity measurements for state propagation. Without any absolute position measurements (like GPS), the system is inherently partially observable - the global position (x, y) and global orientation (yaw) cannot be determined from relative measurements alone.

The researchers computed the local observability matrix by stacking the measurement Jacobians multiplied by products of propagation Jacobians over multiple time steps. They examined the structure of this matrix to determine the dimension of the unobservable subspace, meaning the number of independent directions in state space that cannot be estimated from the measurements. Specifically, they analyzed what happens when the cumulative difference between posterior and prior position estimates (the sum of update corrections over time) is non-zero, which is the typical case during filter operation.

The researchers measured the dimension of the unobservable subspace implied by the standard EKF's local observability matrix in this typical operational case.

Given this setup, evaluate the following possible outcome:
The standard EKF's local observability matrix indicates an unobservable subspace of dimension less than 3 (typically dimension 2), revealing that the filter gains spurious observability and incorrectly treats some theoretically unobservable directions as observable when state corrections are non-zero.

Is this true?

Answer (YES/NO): YES